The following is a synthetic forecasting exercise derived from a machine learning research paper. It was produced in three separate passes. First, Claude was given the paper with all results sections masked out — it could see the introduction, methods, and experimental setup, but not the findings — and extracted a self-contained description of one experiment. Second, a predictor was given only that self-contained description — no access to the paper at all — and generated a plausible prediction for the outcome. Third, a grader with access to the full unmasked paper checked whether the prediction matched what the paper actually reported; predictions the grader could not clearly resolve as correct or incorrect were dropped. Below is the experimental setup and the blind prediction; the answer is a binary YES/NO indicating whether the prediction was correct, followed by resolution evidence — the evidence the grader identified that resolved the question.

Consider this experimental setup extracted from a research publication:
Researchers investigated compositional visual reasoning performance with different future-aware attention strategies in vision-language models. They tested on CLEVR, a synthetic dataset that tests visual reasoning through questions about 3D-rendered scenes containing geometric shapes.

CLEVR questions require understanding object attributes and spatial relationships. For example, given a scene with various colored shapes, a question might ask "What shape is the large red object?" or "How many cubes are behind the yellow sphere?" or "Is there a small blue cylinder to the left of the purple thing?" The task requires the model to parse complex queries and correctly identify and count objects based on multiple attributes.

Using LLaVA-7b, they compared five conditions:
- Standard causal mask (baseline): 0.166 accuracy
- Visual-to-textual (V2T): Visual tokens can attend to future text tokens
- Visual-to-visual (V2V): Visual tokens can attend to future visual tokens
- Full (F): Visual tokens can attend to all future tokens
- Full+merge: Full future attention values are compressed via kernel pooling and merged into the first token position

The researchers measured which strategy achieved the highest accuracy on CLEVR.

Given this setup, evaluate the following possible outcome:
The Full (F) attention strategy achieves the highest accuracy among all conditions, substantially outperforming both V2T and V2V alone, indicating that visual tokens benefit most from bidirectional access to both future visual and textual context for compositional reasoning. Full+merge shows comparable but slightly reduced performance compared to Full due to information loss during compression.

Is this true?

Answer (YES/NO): NO